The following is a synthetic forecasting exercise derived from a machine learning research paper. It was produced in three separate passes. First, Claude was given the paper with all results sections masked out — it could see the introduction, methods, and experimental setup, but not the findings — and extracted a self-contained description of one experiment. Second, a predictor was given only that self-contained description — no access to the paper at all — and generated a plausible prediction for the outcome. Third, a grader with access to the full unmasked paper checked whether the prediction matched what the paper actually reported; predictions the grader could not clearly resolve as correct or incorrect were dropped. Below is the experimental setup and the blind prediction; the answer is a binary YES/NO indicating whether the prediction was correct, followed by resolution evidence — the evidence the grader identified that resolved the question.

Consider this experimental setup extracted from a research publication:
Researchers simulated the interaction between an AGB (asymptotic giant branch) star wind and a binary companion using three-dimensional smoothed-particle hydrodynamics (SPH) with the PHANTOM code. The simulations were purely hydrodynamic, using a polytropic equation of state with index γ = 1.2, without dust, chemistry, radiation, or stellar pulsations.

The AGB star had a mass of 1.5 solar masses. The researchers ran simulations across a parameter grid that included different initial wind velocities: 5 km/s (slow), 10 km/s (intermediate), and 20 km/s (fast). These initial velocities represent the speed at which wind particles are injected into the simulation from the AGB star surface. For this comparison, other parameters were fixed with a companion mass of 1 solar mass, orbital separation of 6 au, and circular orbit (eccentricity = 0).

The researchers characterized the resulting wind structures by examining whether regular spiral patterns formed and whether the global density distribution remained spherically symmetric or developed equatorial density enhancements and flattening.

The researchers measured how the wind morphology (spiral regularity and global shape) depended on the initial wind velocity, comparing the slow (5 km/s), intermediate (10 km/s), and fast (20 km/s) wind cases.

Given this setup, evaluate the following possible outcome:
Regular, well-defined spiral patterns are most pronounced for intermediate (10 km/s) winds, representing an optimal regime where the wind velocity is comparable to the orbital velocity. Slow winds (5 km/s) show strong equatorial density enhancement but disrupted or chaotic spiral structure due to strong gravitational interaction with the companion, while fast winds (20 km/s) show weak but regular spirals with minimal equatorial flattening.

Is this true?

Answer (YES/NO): NO